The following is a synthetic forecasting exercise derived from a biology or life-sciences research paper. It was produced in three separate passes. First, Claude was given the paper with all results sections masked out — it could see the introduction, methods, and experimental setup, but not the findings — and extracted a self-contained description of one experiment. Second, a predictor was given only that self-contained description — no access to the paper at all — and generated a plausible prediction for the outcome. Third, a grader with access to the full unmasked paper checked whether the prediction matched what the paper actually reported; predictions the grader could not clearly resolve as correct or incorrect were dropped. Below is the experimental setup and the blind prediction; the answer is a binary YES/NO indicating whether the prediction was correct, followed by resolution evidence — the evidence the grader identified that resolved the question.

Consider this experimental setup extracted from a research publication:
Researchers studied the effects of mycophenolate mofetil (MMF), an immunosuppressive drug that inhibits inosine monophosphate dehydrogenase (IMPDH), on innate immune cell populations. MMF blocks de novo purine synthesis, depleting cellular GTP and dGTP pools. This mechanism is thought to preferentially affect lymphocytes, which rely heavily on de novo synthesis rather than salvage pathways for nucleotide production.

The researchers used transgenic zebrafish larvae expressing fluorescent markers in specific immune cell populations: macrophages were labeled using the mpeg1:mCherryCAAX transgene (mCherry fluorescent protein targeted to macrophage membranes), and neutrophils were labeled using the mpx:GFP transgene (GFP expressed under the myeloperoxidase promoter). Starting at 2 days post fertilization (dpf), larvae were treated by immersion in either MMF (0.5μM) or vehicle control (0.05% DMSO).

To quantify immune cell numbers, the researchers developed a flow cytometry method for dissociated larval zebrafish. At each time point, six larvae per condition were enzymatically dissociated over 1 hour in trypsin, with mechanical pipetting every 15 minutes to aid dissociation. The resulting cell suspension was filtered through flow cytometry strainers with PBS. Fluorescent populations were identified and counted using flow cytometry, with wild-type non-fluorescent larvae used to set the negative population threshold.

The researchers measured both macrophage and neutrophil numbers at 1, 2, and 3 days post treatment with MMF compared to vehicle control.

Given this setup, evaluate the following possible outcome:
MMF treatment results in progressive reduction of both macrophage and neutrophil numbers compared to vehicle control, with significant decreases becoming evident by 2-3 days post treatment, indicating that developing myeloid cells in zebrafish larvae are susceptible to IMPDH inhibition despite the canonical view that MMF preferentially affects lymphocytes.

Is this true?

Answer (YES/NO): NO